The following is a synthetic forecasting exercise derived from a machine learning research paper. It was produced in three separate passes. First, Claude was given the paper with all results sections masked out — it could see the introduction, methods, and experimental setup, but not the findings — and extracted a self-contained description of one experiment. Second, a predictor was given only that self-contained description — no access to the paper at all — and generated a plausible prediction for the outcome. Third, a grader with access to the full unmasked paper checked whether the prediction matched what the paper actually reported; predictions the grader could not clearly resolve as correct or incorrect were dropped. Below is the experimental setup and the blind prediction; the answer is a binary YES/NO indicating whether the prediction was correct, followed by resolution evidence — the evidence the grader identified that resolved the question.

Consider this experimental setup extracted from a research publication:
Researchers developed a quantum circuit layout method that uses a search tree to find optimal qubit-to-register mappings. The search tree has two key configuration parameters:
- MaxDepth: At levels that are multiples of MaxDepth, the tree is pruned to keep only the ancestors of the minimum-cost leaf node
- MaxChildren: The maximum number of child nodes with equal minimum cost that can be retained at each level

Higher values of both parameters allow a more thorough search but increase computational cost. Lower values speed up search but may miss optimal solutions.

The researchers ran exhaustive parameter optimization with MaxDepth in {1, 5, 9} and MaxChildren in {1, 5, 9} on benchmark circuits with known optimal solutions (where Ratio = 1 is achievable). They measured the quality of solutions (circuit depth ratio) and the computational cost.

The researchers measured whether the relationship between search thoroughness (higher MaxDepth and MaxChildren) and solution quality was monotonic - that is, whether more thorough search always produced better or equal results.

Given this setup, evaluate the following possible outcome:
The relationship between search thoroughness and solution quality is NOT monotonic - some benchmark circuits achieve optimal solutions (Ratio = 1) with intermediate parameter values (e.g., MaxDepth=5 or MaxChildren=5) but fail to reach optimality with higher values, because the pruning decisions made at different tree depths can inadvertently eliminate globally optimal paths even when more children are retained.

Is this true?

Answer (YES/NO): NO